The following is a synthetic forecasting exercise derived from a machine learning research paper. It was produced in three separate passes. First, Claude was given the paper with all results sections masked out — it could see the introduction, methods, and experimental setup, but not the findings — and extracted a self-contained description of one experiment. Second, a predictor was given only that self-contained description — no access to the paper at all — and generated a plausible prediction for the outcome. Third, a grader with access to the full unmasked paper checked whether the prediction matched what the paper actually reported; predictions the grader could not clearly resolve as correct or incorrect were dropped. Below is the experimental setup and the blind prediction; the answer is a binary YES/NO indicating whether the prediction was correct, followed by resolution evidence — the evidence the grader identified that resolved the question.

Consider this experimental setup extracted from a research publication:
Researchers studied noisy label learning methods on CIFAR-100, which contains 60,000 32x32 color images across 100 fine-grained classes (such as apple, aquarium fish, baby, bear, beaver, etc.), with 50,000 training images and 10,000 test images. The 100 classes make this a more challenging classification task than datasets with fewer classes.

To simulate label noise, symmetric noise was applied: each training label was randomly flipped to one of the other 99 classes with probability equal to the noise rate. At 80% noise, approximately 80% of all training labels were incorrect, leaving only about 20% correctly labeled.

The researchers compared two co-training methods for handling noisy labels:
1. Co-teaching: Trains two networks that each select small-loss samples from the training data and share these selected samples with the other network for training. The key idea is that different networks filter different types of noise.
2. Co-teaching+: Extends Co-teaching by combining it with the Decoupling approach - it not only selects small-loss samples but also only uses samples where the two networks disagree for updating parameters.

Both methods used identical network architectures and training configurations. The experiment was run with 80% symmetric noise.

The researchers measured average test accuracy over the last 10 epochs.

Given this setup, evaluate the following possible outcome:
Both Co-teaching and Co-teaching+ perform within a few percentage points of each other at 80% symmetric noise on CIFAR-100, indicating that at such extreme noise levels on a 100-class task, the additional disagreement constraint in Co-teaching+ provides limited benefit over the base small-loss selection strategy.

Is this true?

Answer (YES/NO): NO